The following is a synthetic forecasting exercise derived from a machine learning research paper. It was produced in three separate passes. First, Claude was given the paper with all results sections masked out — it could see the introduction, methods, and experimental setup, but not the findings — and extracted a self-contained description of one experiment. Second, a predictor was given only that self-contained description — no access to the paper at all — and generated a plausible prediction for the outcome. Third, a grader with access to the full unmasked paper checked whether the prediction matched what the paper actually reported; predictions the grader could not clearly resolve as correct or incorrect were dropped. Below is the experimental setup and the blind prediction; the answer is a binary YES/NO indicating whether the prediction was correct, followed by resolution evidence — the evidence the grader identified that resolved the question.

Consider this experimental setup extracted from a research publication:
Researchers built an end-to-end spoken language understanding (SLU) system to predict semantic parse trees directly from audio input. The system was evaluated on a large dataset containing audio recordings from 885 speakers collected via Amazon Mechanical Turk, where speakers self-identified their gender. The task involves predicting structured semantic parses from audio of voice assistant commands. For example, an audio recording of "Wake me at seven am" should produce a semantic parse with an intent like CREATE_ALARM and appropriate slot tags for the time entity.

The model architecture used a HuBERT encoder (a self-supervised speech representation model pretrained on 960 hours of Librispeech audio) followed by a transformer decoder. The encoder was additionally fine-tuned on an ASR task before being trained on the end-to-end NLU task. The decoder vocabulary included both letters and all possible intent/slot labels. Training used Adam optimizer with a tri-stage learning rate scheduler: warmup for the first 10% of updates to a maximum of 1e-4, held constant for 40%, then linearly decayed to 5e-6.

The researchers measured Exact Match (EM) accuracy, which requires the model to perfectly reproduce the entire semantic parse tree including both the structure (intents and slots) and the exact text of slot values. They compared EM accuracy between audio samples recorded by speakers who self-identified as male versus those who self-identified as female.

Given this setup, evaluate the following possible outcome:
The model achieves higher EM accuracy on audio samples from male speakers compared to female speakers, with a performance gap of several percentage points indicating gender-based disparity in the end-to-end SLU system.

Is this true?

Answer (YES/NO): NO